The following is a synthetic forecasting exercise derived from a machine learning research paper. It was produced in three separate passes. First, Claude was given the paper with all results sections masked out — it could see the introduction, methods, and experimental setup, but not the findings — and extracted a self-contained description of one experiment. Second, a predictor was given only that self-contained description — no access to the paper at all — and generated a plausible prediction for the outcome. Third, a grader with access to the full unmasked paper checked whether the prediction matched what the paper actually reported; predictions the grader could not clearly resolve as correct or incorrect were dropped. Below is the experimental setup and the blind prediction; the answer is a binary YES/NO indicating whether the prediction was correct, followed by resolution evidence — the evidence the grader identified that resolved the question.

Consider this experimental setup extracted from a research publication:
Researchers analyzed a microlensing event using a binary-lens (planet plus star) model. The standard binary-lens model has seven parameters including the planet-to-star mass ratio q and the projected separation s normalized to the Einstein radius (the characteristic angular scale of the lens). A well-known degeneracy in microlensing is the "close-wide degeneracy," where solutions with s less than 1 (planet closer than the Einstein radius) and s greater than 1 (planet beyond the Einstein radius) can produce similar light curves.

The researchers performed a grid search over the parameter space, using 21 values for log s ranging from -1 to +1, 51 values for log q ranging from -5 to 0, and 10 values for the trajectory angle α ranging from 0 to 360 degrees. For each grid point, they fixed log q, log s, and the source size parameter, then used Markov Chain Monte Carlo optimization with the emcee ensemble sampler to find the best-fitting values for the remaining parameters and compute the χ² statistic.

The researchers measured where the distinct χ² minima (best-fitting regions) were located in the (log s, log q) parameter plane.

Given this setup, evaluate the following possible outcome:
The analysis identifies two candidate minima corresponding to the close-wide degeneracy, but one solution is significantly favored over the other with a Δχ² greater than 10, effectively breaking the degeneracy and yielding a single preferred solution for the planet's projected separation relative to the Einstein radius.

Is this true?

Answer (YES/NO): YES